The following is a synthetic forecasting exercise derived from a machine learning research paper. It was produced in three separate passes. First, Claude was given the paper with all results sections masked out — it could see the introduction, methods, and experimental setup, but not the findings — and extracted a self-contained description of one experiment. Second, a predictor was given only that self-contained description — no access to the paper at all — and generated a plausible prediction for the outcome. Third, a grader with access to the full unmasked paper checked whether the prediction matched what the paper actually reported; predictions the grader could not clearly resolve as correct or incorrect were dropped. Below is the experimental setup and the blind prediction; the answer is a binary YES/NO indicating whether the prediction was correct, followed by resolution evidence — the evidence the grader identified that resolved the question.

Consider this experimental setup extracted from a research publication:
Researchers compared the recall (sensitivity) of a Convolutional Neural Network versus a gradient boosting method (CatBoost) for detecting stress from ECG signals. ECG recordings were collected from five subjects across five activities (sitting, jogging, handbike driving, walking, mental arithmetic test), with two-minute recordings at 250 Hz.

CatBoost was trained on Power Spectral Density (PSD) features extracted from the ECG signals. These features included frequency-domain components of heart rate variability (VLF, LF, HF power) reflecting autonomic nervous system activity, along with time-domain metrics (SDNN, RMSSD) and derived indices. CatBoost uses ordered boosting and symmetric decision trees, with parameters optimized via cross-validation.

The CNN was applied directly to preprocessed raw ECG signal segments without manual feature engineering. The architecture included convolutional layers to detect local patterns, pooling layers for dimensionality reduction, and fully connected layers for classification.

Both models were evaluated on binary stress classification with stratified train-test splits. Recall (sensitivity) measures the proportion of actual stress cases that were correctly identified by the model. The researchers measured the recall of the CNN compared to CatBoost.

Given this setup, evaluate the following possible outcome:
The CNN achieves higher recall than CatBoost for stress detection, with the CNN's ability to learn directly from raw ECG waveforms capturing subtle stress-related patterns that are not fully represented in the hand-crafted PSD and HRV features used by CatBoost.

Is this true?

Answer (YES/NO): NO